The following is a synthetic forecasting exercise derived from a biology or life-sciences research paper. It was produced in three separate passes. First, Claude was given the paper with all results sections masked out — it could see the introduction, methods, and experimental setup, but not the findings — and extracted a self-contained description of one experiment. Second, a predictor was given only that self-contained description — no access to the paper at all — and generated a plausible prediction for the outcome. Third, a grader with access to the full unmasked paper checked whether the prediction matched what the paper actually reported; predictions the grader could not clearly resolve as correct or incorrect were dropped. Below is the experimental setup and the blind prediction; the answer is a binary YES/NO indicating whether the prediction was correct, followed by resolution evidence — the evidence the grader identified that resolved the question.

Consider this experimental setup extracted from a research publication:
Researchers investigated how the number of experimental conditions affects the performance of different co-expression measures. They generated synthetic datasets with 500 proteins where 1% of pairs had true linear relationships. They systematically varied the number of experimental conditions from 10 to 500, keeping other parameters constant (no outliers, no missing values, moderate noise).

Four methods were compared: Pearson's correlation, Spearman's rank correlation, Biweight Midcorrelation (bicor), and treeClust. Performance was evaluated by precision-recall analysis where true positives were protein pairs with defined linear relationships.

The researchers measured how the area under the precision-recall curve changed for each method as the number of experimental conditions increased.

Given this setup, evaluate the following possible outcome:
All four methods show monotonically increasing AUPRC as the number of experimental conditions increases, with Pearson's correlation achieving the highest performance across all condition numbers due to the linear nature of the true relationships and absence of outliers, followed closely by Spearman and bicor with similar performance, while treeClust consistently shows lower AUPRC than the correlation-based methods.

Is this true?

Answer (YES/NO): NO